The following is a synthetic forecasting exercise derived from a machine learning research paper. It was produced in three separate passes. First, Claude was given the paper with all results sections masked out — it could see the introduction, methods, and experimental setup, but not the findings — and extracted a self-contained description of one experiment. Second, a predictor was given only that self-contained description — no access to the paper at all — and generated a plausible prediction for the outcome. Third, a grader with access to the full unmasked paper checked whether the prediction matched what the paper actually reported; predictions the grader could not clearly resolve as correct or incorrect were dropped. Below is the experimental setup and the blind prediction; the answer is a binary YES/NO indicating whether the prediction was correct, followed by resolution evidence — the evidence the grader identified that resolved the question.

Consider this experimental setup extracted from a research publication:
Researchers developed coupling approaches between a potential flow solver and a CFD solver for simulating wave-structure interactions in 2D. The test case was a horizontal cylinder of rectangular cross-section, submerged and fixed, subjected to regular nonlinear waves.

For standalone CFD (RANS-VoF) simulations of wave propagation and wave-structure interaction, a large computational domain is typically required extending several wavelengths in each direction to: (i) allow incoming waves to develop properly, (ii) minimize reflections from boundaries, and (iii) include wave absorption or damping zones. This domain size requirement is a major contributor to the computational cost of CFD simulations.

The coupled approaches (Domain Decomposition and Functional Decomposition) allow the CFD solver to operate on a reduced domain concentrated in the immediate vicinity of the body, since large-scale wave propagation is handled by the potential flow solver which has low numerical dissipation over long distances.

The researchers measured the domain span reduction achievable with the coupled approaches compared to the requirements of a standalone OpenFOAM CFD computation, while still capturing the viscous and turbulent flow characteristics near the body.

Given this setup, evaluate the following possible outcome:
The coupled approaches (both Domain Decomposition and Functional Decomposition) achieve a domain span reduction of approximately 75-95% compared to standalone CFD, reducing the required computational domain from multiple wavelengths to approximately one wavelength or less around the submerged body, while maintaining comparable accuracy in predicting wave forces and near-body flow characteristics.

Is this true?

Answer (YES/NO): YES